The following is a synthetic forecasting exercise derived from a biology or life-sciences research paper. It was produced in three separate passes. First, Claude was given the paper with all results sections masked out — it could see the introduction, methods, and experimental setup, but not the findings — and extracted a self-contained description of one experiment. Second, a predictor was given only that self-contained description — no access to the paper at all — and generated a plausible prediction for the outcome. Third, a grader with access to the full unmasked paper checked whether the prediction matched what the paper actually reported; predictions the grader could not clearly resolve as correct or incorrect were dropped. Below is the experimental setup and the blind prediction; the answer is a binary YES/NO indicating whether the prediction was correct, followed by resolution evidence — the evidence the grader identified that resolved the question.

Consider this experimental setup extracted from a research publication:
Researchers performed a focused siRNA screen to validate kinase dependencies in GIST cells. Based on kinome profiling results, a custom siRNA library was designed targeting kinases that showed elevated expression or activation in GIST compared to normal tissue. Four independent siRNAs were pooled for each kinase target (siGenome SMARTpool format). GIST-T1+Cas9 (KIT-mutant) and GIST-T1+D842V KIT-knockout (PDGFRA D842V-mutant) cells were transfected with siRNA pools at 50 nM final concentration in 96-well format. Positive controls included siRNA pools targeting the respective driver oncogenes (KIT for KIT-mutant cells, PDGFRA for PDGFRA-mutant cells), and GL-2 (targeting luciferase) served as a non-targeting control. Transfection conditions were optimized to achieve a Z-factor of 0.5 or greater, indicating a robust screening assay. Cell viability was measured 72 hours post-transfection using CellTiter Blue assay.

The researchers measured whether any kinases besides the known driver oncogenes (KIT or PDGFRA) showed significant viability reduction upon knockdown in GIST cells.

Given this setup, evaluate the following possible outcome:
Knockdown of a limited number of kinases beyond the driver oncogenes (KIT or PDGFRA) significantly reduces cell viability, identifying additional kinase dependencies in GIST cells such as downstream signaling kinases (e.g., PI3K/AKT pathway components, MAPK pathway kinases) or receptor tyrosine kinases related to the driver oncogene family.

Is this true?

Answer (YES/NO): NO